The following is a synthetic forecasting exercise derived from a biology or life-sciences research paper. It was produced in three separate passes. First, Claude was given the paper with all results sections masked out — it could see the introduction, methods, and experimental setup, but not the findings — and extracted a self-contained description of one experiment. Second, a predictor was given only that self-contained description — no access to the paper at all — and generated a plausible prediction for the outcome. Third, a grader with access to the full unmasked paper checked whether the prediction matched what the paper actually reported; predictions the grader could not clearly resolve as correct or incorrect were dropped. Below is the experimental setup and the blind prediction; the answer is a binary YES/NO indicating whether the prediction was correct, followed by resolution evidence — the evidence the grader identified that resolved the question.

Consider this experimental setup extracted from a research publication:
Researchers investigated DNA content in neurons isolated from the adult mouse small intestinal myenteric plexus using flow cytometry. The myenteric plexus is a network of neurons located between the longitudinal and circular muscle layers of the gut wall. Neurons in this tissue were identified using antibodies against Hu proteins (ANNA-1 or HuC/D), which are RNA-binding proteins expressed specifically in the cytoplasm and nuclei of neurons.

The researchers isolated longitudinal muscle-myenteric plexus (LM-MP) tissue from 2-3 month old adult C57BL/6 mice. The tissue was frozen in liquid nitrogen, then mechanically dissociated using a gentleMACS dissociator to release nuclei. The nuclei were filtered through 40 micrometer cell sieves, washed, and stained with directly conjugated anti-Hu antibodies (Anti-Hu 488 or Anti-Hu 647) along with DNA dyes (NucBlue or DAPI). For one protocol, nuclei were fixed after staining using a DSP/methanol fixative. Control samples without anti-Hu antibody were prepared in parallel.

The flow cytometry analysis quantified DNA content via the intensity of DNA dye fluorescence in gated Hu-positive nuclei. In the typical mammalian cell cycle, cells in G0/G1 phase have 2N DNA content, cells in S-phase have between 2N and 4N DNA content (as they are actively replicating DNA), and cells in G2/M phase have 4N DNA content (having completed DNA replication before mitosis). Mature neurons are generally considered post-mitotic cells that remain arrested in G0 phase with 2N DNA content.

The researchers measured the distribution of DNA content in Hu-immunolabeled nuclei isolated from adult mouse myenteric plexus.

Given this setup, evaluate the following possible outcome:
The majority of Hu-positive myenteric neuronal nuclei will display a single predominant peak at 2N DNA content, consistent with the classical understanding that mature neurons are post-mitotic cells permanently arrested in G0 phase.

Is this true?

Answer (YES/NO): YES